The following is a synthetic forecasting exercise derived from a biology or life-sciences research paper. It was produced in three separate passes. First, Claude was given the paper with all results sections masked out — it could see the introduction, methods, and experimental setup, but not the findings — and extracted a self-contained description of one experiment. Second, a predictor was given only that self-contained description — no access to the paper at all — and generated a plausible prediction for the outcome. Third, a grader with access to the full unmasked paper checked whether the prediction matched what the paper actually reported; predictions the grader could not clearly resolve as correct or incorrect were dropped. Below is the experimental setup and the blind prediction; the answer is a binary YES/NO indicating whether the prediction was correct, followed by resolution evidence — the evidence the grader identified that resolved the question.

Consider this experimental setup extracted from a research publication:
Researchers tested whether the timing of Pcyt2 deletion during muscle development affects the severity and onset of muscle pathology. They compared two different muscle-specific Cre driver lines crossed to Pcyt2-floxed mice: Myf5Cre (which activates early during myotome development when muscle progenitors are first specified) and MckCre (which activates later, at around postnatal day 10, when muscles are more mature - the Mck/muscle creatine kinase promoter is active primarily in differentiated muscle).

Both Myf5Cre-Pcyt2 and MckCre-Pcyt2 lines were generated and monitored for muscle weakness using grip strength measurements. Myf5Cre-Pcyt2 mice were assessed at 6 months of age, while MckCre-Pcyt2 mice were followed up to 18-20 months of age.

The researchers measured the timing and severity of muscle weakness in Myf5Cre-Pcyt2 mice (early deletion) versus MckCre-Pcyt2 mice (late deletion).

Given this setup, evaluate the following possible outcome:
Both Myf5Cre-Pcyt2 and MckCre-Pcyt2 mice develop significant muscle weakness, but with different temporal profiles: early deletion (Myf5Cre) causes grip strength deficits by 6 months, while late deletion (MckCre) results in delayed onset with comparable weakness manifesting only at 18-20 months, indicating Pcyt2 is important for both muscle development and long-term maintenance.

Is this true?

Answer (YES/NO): NO